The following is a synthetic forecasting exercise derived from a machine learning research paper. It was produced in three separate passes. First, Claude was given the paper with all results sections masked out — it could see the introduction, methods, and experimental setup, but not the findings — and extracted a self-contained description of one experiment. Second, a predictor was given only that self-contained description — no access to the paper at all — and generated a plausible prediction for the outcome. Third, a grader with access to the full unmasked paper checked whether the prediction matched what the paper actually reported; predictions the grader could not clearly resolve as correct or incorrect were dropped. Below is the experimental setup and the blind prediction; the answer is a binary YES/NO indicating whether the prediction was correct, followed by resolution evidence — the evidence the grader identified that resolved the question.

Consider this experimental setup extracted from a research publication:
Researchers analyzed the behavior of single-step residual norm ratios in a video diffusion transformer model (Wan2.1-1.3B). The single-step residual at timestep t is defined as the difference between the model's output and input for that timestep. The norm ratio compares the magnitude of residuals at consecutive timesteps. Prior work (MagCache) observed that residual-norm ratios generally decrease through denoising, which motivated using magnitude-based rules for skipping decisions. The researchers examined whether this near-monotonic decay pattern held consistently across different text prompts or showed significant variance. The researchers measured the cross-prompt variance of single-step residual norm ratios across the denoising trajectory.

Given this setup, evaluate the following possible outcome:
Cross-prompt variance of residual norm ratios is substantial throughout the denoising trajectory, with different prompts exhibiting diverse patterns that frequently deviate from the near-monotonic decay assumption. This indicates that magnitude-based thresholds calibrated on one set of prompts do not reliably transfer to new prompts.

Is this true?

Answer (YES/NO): NO